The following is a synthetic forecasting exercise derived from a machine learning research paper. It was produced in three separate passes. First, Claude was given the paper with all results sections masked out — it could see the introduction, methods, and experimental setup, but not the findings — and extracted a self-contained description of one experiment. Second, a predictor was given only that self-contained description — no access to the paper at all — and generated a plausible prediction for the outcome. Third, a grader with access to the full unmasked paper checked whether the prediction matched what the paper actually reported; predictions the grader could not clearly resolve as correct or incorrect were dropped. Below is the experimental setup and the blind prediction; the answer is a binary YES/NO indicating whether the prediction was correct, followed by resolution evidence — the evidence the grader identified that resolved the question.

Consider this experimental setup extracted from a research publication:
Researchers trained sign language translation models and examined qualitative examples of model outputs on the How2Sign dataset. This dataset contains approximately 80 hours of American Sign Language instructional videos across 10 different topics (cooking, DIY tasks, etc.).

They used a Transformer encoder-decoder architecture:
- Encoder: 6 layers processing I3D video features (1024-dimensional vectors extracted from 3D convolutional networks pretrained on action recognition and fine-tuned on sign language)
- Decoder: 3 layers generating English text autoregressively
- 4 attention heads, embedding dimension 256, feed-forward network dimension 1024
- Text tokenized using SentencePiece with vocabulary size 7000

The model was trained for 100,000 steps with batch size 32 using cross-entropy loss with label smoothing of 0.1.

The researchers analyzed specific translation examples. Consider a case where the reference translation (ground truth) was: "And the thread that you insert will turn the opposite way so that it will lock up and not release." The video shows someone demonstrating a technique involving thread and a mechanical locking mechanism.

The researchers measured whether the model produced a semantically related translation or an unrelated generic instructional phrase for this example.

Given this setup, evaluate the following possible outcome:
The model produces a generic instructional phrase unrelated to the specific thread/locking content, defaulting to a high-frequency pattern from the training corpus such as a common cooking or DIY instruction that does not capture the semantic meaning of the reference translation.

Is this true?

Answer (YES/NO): NO